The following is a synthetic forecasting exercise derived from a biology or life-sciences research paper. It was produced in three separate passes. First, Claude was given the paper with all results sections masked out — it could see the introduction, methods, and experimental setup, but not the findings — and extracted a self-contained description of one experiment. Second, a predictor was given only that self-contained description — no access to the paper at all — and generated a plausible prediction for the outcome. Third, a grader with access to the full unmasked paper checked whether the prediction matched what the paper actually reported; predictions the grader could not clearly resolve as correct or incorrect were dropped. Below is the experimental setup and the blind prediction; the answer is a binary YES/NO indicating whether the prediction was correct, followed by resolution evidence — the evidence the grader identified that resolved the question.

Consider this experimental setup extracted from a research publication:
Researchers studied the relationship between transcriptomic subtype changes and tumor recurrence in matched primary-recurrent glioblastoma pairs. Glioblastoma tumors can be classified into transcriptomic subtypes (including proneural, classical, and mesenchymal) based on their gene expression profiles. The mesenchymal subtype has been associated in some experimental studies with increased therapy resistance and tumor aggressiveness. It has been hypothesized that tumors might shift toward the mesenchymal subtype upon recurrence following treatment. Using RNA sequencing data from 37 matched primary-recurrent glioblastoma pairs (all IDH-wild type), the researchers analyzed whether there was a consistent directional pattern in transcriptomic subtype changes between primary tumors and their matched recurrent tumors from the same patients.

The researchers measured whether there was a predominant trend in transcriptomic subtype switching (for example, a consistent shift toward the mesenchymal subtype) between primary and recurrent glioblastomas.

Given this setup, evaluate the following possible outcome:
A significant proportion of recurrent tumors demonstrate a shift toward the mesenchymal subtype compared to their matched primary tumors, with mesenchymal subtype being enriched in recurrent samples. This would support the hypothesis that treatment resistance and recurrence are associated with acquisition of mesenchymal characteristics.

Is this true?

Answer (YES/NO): NO